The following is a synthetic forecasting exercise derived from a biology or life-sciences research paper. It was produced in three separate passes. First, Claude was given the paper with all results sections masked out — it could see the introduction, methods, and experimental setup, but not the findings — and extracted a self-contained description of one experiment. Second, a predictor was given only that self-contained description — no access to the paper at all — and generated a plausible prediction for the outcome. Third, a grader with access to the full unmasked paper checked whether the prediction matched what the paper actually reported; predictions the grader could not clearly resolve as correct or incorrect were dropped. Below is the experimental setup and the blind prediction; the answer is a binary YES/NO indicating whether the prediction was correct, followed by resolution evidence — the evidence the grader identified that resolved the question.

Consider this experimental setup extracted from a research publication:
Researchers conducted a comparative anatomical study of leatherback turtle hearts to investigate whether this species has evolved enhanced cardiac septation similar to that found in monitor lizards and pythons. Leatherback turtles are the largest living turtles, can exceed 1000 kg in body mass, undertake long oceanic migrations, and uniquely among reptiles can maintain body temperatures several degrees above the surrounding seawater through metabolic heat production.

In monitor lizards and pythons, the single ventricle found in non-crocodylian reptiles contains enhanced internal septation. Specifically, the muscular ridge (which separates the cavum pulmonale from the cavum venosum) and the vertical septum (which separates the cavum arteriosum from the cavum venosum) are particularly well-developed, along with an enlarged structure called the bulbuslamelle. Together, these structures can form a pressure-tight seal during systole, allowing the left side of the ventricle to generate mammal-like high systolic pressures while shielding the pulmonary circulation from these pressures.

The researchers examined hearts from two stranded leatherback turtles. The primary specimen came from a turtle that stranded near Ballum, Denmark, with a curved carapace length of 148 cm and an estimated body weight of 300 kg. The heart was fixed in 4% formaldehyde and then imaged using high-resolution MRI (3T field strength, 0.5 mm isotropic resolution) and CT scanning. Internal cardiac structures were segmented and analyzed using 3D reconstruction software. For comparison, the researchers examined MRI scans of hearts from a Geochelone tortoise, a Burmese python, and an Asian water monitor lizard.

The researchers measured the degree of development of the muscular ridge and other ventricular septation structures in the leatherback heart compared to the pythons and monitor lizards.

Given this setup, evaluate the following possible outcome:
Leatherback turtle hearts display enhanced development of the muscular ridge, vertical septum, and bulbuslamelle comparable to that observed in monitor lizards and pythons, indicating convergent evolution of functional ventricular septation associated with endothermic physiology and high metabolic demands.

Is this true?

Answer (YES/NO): NO